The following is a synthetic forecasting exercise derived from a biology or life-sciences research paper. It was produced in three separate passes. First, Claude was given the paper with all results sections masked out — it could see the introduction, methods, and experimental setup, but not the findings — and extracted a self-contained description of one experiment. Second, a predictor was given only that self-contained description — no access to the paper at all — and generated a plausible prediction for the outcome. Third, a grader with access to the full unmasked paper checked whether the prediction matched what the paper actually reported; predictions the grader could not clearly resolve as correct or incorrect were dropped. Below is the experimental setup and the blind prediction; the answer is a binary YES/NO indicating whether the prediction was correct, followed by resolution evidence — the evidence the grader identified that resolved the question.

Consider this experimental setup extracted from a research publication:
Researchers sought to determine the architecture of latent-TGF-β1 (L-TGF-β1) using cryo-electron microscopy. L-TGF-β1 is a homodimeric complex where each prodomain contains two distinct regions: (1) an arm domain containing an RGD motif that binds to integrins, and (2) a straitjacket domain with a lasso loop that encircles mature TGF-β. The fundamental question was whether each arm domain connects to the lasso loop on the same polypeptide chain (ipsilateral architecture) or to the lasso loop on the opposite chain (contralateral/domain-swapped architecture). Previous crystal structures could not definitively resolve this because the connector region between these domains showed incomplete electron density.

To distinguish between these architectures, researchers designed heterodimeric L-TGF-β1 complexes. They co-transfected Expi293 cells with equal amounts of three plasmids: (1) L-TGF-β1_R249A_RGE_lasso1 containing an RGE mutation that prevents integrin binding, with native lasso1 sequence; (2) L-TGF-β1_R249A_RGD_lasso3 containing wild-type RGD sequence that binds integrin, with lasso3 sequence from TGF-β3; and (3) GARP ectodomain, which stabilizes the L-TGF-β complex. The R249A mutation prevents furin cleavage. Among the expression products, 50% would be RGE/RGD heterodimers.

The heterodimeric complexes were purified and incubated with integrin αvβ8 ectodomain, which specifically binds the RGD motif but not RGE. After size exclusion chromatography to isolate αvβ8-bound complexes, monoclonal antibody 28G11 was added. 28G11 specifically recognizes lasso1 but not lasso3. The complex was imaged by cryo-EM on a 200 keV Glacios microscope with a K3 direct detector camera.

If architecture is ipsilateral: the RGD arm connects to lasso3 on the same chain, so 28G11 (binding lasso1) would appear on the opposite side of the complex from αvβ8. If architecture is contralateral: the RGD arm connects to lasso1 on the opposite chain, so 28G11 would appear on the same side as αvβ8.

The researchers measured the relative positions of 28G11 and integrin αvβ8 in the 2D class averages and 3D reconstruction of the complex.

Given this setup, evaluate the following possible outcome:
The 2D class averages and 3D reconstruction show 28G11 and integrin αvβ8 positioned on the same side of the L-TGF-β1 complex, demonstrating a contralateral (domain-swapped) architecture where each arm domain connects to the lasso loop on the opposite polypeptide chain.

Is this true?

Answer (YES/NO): YES